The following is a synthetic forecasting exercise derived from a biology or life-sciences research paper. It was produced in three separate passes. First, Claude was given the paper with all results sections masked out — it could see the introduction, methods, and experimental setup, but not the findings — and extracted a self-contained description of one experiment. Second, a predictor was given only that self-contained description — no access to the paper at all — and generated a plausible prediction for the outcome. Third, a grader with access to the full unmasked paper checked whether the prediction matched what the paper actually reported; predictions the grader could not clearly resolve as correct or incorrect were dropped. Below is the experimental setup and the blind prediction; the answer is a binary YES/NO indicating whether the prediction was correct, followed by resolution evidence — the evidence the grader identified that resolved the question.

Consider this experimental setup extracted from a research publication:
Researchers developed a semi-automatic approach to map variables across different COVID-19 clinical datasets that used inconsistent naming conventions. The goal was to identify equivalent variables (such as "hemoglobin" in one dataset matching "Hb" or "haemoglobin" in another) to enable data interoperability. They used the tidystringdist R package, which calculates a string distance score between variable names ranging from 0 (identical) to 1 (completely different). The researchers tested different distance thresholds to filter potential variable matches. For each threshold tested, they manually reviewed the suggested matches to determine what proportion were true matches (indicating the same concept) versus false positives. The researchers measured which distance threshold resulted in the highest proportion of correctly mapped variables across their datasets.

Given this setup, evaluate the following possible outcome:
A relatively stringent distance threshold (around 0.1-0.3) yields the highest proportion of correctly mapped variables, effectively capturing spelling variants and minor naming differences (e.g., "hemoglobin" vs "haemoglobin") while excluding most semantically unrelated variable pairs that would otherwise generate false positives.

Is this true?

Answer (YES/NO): YES